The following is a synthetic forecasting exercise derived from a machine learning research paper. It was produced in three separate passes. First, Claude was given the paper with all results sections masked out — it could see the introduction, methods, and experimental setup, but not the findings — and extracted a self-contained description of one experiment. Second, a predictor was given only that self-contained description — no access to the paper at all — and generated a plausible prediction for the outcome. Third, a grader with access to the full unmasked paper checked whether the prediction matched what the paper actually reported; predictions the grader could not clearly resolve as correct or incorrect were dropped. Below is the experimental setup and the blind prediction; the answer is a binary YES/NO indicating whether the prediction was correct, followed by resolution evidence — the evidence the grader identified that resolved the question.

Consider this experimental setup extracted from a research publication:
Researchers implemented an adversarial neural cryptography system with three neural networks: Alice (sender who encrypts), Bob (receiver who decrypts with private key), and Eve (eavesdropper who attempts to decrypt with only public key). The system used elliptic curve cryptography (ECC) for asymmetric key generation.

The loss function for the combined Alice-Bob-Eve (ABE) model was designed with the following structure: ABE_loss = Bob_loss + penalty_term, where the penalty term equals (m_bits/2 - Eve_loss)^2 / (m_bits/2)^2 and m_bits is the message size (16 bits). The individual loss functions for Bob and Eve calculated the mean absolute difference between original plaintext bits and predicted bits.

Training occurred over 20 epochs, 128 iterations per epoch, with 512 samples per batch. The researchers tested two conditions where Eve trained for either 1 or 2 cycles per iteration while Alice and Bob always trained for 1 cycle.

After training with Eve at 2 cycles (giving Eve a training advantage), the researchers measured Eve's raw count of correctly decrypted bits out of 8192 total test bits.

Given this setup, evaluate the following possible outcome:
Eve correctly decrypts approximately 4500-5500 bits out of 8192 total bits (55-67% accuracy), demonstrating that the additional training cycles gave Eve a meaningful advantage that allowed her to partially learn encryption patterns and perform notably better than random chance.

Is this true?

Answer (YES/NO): YES